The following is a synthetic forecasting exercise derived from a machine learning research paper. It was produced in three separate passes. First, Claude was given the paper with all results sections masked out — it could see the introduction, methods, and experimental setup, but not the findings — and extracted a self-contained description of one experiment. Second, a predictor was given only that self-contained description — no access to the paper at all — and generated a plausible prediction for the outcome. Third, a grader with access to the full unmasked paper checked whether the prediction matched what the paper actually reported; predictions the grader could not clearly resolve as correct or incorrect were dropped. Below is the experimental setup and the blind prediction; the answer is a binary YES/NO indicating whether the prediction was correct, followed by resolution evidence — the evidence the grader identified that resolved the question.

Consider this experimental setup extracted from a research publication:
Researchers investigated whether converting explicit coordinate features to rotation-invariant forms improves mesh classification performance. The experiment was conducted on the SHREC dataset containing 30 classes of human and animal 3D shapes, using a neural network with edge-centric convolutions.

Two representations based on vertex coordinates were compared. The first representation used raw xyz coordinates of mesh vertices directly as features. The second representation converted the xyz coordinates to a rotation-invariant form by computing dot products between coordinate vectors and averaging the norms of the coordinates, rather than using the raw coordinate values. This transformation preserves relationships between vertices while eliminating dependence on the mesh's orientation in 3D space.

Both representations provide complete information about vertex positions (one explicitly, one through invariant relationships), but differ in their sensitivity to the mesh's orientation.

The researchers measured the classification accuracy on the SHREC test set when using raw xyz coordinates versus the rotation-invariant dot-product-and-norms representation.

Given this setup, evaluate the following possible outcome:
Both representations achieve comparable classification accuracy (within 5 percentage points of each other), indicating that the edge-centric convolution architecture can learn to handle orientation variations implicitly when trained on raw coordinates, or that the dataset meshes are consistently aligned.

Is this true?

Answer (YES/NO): NO